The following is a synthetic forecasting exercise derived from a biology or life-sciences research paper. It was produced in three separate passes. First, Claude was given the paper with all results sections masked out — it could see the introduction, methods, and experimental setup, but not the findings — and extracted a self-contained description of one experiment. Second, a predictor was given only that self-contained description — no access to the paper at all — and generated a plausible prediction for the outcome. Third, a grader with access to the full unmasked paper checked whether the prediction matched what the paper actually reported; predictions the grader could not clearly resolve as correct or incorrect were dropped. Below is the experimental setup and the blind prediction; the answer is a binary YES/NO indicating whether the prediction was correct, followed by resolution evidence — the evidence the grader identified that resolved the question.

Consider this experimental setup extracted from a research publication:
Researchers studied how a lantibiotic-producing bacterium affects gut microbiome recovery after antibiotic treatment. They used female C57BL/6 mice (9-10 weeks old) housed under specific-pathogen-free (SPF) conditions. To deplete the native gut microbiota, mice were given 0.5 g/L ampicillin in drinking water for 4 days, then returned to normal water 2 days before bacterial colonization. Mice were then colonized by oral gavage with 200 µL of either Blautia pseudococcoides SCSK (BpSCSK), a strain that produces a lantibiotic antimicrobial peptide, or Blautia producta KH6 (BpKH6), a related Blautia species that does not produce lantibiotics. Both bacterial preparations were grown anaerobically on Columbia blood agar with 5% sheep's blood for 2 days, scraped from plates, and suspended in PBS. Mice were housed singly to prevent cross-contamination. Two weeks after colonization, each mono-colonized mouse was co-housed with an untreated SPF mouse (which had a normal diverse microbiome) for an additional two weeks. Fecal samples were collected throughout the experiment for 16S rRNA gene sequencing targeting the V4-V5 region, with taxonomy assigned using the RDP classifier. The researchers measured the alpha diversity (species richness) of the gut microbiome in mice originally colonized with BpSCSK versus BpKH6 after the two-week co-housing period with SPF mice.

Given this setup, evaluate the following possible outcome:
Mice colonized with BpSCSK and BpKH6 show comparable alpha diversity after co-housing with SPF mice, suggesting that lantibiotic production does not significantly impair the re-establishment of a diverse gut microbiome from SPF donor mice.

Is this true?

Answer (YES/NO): NO